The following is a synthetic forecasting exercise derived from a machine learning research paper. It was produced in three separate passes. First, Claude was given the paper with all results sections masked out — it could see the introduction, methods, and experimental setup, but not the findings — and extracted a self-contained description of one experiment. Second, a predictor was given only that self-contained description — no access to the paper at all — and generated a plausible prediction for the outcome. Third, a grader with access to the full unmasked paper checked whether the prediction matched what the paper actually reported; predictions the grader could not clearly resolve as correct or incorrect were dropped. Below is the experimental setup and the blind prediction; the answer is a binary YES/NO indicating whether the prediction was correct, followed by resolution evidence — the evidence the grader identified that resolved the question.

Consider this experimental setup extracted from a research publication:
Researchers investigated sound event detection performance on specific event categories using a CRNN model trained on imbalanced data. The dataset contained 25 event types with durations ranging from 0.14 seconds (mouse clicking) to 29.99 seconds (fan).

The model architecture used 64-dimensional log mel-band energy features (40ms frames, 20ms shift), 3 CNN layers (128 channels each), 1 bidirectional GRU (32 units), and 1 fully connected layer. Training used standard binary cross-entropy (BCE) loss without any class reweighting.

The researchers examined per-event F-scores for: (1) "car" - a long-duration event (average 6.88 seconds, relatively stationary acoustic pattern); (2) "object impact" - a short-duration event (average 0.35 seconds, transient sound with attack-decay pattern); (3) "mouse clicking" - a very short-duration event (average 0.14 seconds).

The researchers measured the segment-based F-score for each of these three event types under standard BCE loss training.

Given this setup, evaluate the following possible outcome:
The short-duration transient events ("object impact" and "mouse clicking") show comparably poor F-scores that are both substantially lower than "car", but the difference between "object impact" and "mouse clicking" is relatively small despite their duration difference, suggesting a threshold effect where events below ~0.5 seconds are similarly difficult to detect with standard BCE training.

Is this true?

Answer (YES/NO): NO